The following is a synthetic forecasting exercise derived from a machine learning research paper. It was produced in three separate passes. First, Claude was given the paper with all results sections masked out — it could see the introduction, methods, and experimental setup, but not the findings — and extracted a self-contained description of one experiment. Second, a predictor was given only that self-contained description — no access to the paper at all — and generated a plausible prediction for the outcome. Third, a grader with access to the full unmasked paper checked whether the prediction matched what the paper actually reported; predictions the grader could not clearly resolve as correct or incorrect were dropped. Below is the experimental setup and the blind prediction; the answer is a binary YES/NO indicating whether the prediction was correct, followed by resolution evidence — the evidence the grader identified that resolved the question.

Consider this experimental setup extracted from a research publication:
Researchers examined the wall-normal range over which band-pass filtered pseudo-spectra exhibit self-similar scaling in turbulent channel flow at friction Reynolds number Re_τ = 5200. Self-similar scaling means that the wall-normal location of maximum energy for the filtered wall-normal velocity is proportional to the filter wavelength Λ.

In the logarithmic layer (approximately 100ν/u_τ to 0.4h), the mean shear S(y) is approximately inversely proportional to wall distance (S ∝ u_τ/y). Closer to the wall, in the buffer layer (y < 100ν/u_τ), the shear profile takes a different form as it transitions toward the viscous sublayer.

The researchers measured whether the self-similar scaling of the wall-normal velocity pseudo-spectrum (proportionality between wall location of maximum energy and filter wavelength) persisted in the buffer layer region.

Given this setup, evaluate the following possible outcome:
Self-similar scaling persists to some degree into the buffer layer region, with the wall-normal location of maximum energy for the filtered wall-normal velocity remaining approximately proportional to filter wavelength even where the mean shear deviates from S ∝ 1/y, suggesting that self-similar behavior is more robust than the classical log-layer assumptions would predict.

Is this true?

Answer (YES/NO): NO